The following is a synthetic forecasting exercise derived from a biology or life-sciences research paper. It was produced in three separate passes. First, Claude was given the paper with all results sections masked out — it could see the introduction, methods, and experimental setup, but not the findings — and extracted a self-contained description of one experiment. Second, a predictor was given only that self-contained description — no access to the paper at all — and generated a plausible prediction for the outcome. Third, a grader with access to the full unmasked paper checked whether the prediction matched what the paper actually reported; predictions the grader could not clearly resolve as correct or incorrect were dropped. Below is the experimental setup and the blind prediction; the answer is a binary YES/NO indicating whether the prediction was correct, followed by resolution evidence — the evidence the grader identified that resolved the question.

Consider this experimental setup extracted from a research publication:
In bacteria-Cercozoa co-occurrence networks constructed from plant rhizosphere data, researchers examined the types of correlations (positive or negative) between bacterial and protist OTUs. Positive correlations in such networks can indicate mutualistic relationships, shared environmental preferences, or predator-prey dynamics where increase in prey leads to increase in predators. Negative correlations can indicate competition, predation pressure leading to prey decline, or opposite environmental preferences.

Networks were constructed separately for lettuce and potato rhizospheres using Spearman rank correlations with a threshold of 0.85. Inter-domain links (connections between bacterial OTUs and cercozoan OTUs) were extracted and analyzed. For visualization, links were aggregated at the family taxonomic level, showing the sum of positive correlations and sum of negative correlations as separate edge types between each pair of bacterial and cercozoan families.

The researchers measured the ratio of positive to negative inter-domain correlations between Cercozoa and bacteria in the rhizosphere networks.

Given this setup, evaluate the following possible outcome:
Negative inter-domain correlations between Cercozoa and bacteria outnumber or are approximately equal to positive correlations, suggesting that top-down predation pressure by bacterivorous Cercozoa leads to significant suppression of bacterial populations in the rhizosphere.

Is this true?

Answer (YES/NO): NO